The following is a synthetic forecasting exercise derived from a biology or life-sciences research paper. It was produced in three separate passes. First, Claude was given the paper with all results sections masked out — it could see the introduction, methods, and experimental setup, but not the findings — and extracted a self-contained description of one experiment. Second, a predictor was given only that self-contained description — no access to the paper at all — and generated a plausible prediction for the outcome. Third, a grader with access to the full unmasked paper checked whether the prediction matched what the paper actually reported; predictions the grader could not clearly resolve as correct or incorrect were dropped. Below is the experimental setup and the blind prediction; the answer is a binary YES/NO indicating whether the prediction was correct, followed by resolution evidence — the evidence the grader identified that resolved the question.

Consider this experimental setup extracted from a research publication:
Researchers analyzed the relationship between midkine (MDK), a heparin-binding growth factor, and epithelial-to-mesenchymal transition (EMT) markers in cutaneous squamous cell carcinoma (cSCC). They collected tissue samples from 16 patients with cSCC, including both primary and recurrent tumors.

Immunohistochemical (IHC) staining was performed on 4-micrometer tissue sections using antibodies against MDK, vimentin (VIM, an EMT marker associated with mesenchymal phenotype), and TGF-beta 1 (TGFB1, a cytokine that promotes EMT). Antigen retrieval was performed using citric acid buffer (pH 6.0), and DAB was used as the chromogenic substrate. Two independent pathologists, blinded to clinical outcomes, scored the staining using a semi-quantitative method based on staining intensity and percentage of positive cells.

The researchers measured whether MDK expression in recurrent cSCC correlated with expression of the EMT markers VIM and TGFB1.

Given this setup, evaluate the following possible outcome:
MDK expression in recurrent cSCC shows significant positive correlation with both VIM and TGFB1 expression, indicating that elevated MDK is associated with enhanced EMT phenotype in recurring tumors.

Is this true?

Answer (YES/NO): YES